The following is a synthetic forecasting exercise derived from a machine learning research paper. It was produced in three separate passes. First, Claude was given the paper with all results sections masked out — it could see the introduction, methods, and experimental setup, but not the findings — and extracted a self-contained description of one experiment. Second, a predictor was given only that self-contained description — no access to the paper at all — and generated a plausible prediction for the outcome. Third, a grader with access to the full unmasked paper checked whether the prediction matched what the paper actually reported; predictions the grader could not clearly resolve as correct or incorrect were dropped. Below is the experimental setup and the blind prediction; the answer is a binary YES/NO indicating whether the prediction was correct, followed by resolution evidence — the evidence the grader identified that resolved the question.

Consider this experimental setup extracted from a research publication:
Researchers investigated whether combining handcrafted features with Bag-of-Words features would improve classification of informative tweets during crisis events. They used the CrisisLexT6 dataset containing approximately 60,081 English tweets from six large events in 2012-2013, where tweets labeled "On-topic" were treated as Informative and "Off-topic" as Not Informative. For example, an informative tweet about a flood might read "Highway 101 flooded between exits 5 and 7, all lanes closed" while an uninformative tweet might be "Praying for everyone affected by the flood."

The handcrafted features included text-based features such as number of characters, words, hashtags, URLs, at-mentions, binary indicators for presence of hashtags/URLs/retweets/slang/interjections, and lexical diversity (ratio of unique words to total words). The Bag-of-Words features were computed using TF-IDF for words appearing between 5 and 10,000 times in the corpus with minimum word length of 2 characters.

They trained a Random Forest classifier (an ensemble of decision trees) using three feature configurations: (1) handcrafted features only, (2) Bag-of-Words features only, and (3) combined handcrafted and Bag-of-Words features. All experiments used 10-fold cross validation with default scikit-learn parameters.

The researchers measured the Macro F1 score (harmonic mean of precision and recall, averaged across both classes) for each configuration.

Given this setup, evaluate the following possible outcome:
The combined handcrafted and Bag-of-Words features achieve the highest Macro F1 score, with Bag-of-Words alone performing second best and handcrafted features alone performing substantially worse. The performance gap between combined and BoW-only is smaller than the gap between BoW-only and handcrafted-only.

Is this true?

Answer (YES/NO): NO